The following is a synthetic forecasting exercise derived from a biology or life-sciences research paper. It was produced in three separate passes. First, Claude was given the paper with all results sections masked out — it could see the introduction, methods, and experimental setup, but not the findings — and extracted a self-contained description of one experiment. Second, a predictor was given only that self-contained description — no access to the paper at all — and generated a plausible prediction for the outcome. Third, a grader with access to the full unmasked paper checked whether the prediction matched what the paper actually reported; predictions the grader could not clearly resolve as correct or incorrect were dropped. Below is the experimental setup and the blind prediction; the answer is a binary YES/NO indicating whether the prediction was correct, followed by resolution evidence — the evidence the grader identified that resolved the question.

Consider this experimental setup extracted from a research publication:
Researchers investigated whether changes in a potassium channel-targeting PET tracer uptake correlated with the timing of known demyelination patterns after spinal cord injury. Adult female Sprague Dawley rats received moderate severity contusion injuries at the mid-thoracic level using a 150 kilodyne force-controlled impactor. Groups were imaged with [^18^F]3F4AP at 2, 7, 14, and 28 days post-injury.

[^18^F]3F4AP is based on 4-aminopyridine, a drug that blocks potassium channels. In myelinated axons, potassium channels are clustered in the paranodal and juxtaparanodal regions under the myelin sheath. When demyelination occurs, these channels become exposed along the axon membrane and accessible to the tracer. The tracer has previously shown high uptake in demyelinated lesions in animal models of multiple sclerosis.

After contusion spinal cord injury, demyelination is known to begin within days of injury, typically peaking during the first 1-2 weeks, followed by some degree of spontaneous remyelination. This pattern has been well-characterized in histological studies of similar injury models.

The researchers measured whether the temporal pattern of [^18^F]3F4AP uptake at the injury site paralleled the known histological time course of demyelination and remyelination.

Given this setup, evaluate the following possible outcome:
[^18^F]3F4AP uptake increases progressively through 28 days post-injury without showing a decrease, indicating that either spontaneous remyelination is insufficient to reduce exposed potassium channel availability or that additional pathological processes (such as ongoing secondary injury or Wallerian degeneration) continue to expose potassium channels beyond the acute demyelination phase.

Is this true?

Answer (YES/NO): NO